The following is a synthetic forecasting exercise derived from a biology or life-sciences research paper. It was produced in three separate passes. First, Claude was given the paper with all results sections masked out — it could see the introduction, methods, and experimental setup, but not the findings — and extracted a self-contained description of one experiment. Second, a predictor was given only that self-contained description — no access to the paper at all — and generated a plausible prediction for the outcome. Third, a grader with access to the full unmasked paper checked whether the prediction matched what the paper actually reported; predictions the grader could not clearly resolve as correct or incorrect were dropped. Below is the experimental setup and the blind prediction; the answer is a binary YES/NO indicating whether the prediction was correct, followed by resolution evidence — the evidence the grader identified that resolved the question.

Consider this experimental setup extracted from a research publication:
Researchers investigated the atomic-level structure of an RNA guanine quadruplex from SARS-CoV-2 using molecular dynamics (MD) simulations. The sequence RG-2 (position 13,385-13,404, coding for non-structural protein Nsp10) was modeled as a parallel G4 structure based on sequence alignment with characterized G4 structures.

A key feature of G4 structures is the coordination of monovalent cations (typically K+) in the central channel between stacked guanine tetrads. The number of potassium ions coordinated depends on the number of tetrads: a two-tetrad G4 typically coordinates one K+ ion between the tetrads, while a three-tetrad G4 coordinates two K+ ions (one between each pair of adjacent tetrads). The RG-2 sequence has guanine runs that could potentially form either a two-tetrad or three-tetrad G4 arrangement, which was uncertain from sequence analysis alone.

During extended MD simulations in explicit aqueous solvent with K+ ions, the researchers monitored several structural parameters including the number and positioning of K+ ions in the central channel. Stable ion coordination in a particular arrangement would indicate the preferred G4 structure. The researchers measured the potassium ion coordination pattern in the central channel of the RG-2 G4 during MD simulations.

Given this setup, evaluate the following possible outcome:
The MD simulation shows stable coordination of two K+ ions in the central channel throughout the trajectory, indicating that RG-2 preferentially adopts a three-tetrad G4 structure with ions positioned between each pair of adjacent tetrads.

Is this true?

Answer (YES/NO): NO